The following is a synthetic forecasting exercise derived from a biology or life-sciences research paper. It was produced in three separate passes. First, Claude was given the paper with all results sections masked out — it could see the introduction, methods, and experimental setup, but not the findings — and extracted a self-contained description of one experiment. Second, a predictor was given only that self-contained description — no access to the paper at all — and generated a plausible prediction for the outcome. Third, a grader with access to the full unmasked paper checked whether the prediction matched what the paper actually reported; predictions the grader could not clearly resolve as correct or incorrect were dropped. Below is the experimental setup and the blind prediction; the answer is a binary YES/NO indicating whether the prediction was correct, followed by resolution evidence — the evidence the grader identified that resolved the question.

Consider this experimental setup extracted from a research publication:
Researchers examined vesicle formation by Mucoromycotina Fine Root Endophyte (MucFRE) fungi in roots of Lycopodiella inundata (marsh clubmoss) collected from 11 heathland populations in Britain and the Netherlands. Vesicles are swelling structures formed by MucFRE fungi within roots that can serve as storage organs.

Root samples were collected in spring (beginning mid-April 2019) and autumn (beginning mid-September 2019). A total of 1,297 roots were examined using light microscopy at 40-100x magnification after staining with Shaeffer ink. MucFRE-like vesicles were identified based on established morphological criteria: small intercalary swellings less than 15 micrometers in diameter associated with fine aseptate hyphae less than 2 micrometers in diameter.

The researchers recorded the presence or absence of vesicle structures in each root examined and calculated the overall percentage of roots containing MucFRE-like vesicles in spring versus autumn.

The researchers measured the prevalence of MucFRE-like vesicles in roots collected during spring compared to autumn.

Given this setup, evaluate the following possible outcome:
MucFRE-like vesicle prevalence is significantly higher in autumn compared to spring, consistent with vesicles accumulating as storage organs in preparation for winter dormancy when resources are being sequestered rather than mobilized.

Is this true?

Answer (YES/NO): YES